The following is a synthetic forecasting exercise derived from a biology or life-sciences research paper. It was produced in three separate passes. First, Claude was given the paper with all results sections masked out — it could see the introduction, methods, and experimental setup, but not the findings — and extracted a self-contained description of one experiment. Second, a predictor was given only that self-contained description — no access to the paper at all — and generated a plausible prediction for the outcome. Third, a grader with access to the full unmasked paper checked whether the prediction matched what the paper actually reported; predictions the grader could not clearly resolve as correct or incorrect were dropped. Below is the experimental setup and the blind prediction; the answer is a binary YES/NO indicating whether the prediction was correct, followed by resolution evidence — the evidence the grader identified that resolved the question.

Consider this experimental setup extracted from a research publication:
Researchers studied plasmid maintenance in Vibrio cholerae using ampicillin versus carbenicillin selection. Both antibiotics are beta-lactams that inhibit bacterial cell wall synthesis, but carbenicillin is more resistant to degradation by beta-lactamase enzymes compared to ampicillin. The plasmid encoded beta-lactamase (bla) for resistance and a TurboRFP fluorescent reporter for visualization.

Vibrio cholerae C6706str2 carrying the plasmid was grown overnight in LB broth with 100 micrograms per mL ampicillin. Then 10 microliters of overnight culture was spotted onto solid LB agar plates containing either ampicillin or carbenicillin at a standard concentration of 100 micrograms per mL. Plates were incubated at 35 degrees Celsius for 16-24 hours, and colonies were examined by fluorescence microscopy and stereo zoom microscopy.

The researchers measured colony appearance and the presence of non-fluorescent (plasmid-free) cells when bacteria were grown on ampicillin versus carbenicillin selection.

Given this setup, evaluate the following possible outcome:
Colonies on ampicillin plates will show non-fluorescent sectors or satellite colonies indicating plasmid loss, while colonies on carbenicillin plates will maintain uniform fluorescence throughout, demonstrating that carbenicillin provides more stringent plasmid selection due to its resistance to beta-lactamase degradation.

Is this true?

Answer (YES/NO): NO